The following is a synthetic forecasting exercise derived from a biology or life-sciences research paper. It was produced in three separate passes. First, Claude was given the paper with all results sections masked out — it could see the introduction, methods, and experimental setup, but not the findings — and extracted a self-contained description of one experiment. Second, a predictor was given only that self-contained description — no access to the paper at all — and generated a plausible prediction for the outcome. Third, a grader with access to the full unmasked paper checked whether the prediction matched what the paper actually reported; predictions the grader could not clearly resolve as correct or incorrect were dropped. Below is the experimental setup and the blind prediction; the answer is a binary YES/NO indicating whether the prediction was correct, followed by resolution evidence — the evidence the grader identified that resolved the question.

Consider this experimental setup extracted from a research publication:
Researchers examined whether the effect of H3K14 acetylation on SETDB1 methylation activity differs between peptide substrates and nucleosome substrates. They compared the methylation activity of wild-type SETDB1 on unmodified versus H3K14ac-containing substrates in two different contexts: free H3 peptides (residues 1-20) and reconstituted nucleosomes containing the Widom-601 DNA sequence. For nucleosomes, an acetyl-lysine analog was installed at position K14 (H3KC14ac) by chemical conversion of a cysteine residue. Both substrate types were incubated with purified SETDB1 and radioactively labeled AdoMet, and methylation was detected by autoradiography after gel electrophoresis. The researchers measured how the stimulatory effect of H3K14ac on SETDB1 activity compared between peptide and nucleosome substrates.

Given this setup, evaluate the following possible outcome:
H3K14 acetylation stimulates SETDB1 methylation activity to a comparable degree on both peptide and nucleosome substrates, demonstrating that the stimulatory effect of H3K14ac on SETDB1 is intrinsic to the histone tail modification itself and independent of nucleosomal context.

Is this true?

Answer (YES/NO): NO